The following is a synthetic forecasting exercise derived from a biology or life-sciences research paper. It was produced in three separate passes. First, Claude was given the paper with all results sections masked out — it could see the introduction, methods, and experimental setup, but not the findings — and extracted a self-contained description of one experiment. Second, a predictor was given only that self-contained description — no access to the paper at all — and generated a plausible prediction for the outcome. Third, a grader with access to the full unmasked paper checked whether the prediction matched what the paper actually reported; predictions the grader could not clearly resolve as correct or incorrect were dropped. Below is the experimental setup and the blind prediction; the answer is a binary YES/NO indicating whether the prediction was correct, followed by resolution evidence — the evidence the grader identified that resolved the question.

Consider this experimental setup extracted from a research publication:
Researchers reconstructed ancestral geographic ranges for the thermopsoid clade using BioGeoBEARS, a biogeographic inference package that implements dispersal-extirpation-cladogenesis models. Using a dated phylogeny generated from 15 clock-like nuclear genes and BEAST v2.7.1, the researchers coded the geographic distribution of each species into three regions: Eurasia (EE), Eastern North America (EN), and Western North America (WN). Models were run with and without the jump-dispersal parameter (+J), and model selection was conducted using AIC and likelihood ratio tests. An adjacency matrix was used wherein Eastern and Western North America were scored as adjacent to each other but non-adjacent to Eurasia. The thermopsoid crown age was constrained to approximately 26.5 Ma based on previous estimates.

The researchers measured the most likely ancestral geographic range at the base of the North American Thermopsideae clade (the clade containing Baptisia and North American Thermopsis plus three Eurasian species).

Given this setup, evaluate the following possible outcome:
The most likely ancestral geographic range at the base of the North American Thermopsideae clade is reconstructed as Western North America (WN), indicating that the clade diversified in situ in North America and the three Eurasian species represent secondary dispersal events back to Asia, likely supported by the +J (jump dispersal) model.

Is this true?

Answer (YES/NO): NO